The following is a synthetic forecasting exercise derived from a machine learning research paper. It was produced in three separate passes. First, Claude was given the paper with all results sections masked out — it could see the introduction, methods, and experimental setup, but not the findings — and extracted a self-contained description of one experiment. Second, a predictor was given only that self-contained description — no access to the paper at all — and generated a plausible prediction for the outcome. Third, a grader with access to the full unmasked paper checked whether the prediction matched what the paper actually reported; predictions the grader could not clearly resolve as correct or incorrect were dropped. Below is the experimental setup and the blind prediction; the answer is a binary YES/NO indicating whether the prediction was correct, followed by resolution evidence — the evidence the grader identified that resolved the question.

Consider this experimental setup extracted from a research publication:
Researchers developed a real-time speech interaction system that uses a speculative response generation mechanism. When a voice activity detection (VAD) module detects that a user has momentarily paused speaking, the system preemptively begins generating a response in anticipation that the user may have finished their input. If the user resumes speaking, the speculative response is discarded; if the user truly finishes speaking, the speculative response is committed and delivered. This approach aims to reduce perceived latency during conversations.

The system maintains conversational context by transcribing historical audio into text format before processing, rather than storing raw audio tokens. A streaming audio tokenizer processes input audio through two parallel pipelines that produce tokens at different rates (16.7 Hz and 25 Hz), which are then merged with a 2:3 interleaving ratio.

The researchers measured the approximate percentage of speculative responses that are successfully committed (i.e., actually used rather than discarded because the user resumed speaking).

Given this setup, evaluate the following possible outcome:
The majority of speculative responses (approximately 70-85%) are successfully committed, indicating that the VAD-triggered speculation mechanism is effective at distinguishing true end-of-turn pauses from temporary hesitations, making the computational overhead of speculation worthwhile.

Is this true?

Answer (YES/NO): NO